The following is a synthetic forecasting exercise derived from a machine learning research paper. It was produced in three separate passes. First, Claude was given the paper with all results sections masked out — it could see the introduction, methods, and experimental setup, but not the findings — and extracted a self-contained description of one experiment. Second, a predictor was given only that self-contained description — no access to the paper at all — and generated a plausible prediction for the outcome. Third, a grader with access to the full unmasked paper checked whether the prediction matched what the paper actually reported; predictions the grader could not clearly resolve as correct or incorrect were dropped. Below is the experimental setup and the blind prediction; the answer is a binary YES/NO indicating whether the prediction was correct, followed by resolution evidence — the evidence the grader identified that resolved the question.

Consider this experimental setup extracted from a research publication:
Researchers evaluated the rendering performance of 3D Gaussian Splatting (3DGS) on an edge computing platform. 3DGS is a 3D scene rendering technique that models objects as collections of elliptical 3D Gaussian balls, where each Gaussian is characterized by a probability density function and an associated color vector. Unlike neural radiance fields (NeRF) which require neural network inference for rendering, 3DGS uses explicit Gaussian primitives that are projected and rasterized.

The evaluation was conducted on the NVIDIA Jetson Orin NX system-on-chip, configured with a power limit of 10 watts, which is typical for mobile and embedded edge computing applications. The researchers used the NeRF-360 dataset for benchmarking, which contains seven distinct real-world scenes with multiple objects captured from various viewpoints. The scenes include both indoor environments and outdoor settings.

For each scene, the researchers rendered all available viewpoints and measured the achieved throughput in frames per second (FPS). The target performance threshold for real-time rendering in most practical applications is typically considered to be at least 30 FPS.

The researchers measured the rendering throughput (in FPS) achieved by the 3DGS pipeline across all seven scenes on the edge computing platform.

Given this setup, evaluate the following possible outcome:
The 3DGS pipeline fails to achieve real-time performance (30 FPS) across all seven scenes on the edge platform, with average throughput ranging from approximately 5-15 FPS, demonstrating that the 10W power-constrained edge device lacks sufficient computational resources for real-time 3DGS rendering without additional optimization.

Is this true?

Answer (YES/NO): NO